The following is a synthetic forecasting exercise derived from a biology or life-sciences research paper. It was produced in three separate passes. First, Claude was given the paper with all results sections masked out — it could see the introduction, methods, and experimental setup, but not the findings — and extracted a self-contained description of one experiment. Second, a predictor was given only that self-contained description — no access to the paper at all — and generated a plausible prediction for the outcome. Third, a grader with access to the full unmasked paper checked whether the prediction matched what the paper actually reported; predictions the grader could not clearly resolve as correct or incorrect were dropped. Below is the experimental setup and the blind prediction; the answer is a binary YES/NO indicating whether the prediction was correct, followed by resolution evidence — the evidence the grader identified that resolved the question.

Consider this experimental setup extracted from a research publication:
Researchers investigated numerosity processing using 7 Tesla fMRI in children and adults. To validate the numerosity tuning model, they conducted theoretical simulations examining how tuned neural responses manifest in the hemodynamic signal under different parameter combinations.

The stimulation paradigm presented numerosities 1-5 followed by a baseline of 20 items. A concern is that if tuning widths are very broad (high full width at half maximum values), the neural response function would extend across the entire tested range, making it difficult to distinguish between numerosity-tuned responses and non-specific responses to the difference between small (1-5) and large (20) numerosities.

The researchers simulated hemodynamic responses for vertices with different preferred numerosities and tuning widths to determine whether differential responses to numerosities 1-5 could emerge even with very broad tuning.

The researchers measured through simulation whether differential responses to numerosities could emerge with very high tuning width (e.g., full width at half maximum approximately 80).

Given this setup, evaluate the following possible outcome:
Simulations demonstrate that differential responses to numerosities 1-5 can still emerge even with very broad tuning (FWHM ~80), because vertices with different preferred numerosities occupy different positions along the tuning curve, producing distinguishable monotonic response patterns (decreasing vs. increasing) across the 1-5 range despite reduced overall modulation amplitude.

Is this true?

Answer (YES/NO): YES